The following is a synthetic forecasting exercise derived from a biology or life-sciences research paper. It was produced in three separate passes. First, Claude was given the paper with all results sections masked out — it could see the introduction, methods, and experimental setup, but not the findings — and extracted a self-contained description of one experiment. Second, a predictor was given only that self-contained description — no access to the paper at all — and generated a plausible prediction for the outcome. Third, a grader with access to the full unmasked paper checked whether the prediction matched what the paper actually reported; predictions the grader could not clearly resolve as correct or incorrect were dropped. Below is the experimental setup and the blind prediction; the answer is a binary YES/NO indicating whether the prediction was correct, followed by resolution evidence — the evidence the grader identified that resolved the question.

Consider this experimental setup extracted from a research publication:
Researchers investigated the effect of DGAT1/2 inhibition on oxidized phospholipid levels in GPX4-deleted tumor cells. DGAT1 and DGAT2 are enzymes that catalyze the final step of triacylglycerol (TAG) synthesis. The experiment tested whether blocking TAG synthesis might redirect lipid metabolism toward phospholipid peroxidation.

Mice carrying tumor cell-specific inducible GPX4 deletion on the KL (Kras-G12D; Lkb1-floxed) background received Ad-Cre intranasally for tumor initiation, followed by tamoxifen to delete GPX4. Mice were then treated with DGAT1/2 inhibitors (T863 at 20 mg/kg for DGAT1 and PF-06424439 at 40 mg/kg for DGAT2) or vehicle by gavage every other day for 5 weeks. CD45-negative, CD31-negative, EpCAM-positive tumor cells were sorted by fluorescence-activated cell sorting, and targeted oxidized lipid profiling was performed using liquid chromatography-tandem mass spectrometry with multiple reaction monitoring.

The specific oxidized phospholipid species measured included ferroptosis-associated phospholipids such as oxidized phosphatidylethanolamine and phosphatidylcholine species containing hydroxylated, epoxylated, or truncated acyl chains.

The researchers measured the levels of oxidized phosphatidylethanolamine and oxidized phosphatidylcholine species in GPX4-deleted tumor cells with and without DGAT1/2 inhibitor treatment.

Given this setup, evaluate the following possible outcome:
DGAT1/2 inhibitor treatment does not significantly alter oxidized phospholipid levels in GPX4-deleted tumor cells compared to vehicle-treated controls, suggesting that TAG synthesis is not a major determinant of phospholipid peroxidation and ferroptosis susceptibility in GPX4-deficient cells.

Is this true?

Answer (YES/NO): NO